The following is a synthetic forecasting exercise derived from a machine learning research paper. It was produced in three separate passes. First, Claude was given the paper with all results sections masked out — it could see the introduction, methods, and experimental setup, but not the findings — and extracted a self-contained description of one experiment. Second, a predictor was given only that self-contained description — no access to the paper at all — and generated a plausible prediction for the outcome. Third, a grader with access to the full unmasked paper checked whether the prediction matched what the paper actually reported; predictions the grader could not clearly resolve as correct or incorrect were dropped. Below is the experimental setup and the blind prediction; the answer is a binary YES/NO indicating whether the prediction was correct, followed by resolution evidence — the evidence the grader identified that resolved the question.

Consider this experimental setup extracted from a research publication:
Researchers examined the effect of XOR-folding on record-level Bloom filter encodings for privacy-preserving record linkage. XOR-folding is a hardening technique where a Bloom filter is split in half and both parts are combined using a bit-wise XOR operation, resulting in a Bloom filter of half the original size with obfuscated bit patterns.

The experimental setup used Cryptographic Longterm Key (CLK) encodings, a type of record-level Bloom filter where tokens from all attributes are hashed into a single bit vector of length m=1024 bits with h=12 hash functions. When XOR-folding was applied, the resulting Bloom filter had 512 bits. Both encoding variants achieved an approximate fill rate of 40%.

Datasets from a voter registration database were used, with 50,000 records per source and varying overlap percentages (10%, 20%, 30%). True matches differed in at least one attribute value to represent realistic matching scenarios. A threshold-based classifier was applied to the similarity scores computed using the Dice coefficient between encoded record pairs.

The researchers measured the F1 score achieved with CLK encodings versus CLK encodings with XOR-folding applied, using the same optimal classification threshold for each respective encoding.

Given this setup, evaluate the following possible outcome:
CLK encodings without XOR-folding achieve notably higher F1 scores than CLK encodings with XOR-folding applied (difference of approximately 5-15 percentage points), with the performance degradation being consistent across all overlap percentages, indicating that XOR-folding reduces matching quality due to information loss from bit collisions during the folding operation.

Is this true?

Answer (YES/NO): NO